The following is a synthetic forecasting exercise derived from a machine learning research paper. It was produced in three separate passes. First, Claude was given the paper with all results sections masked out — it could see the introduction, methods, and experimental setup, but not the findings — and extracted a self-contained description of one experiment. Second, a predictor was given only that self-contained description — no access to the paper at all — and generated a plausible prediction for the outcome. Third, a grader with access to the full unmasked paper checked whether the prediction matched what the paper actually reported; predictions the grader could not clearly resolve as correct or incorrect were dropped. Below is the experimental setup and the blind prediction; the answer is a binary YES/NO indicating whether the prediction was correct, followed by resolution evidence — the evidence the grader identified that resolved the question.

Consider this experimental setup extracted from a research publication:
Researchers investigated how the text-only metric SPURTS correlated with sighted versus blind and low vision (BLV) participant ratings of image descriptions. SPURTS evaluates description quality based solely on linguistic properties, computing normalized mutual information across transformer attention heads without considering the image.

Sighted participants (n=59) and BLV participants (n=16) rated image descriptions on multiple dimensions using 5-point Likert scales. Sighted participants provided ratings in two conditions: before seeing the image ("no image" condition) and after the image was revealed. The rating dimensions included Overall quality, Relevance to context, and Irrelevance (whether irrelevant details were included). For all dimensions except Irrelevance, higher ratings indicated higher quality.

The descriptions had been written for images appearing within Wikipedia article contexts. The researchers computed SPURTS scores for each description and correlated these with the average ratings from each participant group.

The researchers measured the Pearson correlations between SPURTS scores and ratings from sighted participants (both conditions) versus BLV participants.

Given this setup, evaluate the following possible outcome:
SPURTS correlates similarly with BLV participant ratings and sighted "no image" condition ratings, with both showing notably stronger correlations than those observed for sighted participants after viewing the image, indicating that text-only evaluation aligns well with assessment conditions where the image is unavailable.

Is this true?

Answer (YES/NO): NO